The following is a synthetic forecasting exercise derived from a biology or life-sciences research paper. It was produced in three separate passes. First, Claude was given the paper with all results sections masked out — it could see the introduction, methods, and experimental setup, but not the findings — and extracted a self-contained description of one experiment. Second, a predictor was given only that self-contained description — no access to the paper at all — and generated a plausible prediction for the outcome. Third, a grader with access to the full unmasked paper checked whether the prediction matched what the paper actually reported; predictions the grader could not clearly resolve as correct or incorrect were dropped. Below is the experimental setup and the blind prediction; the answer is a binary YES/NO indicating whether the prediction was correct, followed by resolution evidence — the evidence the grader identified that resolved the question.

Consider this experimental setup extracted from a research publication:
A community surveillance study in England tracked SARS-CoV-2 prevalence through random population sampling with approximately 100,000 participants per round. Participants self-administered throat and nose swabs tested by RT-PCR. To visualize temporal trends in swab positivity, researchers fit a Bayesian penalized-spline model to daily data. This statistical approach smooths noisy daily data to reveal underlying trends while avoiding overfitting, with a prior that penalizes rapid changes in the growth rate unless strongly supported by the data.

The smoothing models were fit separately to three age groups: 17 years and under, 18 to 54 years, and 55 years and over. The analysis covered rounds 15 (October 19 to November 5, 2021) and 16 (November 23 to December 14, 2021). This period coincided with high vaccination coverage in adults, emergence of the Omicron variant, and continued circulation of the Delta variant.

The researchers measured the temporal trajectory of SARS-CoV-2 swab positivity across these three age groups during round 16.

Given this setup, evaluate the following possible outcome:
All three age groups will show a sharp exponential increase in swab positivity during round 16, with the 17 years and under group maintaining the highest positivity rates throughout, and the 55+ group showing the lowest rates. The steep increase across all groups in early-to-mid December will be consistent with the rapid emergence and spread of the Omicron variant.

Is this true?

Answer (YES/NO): NO